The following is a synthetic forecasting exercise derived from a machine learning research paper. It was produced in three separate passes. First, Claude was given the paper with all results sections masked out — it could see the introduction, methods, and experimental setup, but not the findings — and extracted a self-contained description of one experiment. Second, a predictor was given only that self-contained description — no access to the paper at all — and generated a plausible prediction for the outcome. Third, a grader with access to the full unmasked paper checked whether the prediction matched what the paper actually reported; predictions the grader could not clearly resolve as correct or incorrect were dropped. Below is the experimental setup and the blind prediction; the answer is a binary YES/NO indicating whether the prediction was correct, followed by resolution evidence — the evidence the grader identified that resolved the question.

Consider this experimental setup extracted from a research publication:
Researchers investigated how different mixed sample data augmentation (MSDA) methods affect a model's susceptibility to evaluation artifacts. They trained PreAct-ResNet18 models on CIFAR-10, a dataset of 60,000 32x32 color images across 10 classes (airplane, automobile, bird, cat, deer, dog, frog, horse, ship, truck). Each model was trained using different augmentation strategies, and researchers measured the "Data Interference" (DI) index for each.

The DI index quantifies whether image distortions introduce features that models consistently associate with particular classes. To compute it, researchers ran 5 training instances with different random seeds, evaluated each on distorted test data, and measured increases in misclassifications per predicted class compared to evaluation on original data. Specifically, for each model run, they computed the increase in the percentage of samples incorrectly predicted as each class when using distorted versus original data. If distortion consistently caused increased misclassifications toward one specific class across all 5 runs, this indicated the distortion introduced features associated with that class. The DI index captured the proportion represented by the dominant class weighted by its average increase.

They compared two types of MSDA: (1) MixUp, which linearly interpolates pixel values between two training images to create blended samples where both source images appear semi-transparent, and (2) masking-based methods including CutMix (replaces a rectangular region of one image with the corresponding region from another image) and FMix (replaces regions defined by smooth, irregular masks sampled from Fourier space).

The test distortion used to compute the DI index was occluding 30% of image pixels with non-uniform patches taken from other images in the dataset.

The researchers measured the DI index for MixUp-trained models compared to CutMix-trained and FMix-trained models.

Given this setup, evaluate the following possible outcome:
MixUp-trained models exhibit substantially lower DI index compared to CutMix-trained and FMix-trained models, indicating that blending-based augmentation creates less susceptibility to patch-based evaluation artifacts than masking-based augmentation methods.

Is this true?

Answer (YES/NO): NO